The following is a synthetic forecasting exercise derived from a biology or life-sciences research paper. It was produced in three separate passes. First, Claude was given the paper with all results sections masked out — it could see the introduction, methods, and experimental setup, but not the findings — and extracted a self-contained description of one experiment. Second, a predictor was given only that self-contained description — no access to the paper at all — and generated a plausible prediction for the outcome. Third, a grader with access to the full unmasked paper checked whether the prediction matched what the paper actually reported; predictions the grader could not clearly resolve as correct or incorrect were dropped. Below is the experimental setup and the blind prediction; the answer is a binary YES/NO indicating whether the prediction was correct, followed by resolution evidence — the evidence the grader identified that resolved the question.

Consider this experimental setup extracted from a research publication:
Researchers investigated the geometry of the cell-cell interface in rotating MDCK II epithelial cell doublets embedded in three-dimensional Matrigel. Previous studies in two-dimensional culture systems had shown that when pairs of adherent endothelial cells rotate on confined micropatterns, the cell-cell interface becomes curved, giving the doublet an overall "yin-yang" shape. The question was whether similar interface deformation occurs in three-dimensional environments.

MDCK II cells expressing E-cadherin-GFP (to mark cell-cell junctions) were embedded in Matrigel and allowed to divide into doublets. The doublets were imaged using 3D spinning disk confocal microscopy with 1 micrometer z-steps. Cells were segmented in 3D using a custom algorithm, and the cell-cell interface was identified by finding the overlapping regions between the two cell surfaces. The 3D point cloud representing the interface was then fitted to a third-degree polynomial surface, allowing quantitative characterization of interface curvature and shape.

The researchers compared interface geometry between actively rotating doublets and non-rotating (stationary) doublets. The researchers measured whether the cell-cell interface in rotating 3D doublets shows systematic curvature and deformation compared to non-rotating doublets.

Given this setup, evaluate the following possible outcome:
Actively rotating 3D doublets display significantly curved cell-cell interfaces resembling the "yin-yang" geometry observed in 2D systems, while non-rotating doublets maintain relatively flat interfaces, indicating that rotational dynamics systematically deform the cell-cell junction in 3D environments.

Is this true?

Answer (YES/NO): YES